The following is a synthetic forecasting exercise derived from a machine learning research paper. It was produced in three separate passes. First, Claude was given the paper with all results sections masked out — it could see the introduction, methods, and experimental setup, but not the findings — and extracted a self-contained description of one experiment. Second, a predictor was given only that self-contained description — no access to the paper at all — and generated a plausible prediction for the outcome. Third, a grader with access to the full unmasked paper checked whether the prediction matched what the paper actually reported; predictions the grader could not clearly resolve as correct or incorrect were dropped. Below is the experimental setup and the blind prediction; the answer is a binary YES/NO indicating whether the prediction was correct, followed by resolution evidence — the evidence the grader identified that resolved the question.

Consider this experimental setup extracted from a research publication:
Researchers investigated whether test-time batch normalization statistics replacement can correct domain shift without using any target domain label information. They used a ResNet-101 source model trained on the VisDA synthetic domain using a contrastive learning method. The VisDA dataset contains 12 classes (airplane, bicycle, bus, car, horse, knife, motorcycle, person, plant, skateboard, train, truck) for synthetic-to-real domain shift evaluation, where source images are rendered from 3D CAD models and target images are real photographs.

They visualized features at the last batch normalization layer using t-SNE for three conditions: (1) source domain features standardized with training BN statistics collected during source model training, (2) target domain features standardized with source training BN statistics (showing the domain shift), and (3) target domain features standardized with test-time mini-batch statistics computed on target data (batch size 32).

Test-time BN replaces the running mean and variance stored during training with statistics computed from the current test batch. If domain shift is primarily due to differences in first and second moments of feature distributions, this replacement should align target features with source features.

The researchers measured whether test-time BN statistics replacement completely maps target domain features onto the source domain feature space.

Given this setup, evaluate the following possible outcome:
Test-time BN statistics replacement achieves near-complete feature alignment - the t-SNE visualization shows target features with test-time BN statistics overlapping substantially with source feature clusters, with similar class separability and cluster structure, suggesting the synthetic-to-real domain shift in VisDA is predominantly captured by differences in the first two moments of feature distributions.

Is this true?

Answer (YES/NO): NO